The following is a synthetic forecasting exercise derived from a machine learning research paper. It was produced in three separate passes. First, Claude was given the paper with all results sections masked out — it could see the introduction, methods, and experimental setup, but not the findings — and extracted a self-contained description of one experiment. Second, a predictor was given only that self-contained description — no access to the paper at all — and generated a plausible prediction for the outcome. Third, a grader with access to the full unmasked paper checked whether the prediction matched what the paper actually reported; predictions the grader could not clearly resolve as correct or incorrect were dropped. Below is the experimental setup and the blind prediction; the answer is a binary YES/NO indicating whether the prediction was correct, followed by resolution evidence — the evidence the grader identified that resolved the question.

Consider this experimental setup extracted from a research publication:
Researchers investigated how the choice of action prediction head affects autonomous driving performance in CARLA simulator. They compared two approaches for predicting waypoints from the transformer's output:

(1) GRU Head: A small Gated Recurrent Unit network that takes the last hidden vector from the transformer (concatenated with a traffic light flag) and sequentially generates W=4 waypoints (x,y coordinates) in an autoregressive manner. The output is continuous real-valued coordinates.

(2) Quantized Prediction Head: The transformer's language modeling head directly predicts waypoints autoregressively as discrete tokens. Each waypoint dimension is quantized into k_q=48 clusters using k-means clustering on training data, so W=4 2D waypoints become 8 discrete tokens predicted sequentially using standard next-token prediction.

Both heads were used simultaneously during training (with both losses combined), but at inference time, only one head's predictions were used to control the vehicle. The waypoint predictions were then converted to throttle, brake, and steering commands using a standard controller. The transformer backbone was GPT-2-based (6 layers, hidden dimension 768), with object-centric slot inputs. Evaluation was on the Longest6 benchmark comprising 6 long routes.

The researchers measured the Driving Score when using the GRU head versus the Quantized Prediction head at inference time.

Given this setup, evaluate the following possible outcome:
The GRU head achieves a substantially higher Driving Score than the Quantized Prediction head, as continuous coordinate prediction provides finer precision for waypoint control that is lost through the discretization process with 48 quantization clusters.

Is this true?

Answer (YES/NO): YES